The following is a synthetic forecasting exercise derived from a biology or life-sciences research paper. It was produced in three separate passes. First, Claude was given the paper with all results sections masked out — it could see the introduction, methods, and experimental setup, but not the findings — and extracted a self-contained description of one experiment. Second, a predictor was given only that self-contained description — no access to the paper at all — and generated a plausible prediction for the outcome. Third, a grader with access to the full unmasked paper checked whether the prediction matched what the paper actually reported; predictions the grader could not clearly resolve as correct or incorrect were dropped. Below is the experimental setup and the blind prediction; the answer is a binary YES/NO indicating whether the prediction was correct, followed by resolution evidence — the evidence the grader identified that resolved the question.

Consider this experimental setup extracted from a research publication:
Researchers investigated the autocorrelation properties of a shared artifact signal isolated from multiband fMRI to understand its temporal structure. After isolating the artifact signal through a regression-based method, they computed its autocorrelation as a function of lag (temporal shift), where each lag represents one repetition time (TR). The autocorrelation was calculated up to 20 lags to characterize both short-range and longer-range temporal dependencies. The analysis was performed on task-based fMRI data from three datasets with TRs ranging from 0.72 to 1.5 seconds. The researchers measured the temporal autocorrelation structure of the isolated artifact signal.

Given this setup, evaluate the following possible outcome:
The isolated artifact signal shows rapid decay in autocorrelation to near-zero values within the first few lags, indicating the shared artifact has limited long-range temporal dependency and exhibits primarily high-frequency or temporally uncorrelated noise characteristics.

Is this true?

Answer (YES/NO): NO